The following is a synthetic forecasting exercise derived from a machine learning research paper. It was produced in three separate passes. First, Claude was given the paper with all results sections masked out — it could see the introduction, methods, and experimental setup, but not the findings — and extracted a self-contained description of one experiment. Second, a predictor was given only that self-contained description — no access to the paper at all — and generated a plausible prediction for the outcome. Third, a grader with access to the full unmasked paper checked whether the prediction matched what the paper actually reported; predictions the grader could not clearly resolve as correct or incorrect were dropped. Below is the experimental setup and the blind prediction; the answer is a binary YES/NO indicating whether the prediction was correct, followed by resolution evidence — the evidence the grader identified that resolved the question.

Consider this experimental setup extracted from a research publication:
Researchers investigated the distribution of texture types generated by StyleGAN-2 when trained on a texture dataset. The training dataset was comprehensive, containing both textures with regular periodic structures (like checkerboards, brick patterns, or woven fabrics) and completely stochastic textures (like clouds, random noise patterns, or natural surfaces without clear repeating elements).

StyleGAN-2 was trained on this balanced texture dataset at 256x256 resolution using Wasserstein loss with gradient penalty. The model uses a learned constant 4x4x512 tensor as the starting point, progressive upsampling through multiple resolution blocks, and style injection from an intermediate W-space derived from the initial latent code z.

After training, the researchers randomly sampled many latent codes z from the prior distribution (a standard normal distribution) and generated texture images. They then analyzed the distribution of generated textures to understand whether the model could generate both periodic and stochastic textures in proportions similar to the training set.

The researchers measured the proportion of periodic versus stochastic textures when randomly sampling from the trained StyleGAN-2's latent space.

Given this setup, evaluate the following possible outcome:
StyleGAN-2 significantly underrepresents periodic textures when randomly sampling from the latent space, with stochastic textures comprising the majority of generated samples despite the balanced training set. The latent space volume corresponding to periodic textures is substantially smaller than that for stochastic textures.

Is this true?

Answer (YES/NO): YES